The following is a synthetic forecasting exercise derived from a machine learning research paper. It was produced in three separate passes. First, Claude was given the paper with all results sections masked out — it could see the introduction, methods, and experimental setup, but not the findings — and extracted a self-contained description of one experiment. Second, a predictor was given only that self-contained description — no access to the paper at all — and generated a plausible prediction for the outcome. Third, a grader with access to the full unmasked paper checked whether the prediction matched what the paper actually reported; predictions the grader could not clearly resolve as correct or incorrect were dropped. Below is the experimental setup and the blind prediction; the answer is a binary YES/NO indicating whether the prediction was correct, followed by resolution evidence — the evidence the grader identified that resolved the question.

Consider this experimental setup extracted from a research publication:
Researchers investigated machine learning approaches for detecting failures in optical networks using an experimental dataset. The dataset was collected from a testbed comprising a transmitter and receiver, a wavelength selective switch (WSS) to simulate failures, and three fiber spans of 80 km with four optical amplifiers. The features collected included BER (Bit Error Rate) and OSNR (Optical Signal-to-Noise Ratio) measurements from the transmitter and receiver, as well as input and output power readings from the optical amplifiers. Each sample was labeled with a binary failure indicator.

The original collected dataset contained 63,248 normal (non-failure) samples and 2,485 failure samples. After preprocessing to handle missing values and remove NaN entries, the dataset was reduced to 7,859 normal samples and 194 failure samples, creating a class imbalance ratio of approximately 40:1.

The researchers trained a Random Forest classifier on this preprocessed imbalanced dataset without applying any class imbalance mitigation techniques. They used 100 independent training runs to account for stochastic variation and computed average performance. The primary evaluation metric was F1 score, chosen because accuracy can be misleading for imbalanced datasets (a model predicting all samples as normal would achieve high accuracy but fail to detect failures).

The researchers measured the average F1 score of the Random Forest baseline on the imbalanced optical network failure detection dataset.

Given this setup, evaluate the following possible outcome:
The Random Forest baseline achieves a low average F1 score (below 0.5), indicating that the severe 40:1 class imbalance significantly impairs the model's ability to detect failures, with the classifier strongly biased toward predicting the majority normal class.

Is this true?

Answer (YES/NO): NO